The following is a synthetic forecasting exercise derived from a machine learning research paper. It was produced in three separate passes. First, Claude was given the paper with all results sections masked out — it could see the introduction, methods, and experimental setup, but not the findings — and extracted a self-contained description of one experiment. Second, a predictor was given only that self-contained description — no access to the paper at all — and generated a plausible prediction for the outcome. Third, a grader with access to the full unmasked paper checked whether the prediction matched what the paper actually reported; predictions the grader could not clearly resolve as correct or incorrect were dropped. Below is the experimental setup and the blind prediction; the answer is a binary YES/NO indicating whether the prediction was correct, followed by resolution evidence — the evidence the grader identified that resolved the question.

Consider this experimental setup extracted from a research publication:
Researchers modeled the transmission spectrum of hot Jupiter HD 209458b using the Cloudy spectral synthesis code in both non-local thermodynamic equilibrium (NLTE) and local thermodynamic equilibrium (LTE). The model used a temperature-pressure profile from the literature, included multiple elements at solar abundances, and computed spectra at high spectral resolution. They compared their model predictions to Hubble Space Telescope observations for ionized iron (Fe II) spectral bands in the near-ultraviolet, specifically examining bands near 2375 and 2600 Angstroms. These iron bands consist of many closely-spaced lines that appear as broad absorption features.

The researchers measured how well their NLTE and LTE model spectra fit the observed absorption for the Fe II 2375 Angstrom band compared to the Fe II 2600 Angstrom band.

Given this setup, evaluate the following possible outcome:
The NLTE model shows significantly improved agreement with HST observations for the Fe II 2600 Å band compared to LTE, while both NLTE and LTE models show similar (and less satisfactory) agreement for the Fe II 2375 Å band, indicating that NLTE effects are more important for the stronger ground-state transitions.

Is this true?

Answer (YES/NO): NO